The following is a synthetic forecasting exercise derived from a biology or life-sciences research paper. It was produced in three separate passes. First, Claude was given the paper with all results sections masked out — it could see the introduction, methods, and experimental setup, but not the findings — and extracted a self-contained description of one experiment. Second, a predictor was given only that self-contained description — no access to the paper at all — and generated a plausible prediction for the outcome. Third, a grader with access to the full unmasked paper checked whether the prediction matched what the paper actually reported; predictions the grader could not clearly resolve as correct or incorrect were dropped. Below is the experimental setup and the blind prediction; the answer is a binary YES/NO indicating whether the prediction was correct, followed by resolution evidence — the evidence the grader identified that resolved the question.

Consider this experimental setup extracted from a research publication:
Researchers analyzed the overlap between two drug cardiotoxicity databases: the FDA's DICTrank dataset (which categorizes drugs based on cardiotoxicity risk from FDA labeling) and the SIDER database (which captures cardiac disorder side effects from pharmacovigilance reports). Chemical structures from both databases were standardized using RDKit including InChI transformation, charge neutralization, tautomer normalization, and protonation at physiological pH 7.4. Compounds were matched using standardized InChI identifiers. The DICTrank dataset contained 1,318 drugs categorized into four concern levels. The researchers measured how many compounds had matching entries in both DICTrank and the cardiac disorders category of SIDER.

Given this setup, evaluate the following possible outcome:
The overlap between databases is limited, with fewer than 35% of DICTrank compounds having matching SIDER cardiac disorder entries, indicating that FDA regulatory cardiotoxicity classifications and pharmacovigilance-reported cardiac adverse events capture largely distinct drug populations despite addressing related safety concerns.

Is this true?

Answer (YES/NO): NO